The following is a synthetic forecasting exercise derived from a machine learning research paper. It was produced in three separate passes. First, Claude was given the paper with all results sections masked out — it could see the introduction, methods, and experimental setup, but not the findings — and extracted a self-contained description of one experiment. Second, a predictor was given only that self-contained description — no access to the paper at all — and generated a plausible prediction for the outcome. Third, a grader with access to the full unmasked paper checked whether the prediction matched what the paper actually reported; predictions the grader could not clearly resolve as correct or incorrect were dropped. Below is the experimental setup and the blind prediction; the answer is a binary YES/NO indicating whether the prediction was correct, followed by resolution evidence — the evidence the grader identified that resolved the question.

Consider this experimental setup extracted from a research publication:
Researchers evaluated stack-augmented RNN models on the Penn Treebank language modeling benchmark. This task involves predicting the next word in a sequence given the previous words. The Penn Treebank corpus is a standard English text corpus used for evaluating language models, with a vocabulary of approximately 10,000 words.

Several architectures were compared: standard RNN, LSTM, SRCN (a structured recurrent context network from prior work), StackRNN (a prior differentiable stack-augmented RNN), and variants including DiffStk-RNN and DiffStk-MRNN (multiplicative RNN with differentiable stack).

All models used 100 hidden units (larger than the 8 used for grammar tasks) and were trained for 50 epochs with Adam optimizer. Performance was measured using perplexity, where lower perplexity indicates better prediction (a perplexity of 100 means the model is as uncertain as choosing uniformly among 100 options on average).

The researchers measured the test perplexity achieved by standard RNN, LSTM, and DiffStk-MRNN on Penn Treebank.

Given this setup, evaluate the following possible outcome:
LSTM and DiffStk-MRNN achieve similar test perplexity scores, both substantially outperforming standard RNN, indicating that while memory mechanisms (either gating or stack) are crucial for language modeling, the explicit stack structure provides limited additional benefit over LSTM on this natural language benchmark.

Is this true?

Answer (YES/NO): YES